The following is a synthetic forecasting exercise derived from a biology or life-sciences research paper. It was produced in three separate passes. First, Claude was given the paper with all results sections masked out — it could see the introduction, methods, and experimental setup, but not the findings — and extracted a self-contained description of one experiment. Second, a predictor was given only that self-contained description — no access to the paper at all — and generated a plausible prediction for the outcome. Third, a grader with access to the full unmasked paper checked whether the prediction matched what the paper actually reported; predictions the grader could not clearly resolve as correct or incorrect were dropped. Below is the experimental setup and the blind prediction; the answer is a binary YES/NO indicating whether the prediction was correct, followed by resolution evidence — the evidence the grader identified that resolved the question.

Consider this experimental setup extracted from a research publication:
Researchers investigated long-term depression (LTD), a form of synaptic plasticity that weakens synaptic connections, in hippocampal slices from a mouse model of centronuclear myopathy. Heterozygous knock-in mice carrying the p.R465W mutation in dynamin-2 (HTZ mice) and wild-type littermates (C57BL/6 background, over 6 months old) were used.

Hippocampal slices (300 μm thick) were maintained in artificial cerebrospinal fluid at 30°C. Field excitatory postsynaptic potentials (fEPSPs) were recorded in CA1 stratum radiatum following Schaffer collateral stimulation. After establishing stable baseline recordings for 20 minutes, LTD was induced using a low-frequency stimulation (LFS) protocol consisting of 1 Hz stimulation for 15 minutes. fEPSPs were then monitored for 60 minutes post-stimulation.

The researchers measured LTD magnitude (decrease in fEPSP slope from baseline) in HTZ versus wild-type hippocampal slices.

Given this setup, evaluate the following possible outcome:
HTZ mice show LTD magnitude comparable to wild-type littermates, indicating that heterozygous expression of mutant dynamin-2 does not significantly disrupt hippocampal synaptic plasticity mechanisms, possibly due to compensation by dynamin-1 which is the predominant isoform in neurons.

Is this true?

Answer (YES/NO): NO